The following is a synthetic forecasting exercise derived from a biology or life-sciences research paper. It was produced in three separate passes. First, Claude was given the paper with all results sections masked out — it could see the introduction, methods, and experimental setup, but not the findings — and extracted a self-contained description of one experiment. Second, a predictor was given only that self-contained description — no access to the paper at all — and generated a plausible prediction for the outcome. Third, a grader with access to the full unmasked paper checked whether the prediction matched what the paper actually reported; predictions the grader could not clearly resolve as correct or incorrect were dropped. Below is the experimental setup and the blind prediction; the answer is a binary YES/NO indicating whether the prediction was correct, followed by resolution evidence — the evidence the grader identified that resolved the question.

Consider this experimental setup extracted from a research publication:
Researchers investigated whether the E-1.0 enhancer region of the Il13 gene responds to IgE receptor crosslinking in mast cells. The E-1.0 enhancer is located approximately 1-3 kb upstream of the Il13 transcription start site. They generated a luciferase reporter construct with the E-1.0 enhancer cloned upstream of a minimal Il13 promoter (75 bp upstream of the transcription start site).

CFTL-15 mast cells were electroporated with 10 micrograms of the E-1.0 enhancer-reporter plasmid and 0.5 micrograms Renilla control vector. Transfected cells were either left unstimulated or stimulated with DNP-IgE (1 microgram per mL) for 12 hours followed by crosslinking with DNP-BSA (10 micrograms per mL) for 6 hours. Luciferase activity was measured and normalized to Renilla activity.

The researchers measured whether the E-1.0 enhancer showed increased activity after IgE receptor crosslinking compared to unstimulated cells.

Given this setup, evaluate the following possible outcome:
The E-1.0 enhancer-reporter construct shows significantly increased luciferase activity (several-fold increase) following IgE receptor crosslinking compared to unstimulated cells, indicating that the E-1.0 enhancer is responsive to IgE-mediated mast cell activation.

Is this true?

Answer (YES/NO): NO